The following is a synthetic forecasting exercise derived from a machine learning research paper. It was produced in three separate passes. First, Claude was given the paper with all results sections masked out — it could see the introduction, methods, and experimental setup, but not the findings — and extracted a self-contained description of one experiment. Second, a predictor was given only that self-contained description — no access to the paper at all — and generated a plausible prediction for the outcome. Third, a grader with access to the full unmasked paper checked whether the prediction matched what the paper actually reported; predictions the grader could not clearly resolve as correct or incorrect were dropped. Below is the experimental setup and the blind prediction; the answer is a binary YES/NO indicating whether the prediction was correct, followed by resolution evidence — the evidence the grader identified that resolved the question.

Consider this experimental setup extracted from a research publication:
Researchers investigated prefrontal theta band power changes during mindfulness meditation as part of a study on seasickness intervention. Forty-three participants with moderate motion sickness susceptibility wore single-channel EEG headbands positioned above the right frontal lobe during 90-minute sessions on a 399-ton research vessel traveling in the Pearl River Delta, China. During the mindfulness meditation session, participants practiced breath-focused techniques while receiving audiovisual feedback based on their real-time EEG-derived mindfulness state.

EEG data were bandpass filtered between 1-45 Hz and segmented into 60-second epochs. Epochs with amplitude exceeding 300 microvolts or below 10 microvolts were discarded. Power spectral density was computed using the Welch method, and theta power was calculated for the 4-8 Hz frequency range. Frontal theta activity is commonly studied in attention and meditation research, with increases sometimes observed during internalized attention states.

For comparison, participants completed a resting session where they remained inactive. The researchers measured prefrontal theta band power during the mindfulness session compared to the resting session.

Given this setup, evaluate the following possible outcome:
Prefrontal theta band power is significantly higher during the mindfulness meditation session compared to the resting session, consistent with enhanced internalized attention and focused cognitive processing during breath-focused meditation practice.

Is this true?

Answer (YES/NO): NO